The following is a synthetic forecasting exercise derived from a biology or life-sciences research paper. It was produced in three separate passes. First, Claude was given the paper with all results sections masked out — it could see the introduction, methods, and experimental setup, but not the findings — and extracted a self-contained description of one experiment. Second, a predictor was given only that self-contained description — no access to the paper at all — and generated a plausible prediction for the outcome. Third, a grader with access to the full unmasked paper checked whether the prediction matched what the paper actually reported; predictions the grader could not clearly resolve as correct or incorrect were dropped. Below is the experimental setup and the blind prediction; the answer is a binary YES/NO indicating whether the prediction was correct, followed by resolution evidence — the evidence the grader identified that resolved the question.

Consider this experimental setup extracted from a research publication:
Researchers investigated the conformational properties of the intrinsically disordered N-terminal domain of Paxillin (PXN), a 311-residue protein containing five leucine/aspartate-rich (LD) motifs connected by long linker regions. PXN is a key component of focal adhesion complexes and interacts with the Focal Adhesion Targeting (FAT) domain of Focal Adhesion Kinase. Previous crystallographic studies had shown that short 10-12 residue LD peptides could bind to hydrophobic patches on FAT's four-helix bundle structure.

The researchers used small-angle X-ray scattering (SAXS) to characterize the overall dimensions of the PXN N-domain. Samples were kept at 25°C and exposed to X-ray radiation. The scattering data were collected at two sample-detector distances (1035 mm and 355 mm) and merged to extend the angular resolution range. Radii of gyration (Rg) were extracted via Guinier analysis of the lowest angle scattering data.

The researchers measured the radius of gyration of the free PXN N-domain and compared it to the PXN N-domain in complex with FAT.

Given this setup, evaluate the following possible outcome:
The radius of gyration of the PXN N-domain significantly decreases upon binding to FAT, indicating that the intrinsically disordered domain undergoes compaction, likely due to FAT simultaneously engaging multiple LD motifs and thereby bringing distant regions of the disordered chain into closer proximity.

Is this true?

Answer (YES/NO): YES